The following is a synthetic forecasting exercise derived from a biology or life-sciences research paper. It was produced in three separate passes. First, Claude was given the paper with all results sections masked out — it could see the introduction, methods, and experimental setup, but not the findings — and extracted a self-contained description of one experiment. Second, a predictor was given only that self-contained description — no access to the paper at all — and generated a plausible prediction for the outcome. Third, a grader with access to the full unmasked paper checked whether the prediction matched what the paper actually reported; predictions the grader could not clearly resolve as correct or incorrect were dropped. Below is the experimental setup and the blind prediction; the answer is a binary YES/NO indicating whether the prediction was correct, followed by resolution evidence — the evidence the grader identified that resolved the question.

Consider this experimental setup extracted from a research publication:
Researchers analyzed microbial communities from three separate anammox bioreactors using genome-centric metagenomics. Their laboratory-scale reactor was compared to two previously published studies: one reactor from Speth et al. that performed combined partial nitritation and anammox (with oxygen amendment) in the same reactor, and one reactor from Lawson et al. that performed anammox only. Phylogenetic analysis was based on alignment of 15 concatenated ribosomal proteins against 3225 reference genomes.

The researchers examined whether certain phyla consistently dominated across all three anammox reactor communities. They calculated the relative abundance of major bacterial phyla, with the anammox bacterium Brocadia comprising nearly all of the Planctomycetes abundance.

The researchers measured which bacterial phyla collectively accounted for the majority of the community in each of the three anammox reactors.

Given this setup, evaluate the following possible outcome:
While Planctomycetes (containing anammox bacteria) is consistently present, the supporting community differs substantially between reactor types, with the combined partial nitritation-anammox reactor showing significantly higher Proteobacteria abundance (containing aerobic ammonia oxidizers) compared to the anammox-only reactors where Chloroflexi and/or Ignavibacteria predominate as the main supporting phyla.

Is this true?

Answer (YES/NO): NO